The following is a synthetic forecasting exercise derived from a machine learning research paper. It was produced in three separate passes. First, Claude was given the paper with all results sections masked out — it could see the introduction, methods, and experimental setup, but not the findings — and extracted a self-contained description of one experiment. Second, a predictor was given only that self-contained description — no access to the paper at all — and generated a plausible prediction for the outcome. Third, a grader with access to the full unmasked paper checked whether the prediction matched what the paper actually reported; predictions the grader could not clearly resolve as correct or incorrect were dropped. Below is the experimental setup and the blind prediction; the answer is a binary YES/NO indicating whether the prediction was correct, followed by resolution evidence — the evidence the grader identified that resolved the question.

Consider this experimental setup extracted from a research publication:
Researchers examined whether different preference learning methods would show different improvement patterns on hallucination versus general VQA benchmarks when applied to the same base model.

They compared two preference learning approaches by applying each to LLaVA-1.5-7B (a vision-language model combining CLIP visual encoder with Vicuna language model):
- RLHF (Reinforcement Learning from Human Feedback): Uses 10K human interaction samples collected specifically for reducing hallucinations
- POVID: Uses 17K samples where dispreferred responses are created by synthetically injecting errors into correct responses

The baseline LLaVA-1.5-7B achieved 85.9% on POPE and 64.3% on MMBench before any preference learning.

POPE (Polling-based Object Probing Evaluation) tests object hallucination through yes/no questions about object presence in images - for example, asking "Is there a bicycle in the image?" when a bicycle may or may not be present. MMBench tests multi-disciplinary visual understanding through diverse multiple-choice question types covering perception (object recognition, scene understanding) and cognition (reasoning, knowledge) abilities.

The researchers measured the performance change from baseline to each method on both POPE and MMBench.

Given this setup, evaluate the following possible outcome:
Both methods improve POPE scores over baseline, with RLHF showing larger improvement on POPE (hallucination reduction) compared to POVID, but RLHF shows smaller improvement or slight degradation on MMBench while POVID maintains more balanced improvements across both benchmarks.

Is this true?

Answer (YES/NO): NO